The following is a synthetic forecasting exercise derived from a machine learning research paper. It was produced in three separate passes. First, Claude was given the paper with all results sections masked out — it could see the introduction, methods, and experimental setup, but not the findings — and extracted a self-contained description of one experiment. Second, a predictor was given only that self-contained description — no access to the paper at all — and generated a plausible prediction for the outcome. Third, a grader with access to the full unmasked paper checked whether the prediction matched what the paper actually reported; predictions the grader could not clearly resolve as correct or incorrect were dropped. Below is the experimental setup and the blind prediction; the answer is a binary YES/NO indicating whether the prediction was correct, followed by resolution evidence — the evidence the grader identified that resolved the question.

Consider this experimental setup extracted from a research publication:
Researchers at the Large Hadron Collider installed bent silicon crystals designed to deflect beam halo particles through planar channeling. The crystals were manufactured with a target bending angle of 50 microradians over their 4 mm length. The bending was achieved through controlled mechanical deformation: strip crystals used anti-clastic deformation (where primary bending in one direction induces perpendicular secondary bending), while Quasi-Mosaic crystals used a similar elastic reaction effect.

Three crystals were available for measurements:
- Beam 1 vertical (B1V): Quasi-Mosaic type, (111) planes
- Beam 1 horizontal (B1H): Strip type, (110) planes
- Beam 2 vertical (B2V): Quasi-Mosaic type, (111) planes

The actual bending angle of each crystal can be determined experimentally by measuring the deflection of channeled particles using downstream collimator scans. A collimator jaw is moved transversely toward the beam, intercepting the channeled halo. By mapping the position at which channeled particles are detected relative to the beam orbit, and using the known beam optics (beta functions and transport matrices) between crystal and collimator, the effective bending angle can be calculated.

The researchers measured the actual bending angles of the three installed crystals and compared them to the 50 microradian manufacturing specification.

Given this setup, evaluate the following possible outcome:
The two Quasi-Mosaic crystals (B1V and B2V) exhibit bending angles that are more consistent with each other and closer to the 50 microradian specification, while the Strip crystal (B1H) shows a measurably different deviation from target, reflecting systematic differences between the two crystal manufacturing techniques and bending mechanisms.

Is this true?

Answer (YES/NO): NO